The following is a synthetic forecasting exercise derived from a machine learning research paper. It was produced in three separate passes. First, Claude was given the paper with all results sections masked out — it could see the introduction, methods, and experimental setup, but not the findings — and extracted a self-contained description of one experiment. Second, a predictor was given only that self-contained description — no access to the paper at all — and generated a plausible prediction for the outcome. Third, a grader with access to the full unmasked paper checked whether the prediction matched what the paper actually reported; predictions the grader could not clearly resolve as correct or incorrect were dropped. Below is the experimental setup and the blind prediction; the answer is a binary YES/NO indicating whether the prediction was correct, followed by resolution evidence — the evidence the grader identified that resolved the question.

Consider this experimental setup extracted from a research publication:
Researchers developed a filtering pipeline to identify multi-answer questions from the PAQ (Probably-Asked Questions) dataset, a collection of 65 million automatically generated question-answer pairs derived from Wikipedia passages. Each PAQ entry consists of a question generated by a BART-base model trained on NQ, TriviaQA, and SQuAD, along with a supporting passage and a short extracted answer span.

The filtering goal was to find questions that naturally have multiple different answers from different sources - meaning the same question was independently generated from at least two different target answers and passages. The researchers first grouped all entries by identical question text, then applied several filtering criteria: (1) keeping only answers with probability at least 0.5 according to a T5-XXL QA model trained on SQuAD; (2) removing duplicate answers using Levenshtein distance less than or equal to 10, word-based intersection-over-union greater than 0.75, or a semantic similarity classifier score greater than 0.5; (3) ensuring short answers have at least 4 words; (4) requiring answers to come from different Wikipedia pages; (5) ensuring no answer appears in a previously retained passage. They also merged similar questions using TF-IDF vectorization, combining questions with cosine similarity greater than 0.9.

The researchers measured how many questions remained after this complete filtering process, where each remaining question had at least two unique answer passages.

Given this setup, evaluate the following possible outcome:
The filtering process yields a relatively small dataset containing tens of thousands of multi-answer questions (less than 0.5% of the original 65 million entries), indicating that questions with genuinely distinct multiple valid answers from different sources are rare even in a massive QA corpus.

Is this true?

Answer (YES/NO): NO